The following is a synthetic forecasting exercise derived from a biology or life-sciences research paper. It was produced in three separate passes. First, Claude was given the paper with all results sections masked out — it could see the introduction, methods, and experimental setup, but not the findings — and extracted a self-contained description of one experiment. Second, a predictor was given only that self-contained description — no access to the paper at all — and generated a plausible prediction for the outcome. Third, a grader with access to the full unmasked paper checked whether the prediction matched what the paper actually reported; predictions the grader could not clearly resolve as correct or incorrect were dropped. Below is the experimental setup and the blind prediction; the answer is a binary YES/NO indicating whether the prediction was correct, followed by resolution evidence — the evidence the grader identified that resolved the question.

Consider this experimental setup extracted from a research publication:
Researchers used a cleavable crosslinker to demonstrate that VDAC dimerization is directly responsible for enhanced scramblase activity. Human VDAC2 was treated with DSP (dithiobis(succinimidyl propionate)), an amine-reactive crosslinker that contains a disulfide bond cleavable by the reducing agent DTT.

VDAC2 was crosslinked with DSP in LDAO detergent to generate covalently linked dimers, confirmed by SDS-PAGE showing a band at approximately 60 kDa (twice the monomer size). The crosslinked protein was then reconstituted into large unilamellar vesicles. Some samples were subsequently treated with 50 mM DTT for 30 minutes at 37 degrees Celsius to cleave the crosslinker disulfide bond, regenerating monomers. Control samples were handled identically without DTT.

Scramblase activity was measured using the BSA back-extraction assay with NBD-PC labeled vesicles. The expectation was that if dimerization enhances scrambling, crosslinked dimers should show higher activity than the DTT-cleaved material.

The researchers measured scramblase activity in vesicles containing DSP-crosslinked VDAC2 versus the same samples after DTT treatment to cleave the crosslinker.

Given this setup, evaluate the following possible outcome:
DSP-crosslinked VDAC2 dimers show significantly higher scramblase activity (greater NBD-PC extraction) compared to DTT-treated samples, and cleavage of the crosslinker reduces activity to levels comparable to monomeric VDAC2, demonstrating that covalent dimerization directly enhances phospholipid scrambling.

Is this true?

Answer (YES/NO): YES